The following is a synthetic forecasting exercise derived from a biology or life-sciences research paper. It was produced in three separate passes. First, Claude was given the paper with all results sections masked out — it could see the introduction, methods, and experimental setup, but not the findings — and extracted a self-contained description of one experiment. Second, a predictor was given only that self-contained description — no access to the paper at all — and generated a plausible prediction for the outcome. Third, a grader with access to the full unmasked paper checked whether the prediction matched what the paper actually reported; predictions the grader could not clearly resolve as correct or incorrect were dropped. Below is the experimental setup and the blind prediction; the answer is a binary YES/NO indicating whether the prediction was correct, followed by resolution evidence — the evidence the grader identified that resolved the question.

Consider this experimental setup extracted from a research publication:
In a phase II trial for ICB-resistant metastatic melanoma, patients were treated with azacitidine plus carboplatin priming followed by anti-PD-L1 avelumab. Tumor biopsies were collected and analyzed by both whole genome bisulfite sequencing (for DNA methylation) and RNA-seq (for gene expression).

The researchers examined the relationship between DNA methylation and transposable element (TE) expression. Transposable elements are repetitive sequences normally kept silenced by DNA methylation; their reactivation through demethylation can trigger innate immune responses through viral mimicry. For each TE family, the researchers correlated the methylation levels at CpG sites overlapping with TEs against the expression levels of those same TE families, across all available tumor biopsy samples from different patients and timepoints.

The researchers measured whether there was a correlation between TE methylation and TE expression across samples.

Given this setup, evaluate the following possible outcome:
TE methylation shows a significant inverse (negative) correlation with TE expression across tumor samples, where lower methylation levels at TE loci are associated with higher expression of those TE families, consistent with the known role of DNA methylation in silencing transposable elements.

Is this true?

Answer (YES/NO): NO